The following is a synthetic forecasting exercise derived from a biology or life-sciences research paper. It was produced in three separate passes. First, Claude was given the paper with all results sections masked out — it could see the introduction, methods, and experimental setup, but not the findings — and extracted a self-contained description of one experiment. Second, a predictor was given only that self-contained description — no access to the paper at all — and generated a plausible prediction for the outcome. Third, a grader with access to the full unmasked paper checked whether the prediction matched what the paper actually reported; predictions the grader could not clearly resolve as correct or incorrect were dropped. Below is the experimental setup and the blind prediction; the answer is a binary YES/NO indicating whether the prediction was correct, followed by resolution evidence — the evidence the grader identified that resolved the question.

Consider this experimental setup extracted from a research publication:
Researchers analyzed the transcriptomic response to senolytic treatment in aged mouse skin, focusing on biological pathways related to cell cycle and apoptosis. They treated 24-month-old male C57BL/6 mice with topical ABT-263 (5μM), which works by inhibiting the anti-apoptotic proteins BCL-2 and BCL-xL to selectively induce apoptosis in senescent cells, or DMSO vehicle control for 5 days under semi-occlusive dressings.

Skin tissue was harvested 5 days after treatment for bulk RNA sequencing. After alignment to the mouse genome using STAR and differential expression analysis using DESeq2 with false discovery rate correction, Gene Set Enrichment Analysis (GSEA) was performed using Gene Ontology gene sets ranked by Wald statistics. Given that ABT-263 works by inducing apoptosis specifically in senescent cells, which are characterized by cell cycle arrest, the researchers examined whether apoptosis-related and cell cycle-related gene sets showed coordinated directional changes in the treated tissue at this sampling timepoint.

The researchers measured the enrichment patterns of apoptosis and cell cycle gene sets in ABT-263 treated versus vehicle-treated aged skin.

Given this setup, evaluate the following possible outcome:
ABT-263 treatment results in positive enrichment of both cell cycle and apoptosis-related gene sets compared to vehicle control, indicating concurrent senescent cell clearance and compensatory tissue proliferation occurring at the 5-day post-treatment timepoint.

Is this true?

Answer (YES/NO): NO